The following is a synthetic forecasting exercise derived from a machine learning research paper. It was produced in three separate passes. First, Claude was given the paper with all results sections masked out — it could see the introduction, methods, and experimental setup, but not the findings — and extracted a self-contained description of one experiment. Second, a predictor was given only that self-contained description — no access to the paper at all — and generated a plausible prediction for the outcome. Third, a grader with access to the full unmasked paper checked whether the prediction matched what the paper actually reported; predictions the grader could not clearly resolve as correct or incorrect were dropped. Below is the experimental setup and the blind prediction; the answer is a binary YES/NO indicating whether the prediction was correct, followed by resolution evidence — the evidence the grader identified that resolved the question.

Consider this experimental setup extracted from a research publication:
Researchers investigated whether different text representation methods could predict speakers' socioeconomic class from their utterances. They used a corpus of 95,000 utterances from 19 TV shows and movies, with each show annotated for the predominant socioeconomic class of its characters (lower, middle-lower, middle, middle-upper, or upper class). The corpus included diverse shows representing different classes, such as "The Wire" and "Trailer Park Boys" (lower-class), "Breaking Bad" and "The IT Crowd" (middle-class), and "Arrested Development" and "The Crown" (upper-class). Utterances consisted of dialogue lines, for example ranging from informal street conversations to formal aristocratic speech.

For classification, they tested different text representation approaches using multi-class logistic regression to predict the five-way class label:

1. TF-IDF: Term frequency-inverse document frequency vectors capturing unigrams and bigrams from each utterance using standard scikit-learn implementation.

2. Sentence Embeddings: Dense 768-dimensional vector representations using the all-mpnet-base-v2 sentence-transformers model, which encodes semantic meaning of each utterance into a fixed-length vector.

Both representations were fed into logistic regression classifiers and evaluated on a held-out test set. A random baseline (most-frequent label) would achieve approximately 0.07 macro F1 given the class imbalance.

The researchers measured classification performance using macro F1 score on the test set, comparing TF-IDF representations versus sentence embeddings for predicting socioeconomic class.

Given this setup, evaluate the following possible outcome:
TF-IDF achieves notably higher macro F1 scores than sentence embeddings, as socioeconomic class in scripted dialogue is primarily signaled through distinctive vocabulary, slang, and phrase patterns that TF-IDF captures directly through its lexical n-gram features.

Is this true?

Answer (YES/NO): YES